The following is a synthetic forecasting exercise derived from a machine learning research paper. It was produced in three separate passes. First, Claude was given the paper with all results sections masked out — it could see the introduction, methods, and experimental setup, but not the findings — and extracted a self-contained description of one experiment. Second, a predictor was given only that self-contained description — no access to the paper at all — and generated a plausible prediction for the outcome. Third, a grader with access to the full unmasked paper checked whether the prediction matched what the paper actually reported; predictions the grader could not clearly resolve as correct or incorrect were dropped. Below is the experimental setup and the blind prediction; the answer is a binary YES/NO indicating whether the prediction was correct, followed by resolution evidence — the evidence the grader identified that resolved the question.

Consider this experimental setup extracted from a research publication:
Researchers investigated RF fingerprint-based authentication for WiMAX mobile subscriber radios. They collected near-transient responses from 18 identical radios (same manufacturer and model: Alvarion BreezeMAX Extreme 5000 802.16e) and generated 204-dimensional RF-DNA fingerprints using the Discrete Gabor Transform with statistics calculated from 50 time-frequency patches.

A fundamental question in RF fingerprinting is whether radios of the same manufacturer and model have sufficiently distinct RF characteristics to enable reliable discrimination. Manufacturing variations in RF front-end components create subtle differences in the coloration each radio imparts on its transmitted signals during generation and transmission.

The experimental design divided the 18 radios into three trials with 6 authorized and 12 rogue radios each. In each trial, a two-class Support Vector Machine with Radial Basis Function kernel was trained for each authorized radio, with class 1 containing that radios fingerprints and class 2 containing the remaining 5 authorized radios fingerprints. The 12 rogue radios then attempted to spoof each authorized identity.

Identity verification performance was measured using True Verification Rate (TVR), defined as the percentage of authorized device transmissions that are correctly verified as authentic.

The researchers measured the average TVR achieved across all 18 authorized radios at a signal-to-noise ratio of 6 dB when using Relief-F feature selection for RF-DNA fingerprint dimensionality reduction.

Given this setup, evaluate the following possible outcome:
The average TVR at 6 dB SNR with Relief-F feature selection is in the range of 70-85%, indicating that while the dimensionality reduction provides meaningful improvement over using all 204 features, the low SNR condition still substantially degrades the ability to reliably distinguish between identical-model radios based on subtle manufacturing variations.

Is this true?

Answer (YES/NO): NO